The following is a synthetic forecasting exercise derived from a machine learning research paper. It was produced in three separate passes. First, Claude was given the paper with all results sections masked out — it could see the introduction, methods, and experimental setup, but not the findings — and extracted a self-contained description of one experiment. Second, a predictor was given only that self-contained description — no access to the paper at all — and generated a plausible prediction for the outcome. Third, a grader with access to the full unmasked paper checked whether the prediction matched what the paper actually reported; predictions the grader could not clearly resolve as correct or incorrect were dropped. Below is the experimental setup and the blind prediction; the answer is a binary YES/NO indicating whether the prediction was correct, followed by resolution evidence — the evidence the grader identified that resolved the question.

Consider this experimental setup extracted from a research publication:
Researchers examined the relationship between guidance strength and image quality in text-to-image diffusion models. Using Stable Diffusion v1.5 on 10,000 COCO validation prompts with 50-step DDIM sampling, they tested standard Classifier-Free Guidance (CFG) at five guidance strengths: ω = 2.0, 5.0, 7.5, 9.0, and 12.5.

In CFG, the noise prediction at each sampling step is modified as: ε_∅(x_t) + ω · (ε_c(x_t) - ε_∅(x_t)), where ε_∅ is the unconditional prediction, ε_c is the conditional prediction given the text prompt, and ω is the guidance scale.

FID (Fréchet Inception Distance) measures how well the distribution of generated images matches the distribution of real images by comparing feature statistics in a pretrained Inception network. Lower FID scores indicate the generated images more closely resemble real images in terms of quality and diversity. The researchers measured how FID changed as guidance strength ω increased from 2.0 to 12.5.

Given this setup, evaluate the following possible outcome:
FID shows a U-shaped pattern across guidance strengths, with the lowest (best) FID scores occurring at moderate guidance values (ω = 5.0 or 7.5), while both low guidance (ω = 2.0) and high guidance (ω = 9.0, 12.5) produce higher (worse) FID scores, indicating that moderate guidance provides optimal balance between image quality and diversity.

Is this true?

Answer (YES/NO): NO